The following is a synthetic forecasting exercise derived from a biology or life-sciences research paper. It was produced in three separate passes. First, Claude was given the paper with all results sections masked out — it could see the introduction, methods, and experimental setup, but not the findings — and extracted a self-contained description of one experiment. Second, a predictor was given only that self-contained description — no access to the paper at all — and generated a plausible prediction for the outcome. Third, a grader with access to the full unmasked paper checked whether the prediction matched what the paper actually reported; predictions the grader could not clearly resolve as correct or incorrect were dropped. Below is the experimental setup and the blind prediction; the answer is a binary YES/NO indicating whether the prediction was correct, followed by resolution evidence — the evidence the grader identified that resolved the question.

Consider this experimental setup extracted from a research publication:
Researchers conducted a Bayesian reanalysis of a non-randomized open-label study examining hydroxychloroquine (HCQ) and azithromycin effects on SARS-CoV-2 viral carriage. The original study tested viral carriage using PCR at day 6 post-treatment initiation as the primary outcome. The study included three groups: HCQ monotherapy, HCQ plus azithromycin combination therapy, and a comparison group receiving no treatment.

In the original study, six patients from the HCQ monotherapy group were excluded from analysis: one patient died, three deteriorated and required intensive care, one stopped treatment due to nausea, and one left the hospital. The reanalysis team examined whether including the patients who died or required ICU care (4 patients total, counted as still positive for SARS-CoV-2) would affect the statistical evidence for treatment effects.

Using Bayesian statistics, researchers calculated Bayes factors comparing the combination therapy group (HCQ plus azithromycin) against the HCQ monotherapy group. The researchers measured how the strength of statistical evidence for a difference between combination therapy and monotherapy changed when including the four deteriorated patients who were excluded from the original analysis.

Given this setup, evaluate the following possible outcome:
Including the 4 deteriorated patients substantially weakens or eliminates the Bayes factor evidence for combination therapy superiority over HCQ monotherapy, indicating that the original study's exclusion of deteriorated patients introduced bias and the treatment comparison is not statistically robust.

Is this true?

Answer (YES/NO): NO